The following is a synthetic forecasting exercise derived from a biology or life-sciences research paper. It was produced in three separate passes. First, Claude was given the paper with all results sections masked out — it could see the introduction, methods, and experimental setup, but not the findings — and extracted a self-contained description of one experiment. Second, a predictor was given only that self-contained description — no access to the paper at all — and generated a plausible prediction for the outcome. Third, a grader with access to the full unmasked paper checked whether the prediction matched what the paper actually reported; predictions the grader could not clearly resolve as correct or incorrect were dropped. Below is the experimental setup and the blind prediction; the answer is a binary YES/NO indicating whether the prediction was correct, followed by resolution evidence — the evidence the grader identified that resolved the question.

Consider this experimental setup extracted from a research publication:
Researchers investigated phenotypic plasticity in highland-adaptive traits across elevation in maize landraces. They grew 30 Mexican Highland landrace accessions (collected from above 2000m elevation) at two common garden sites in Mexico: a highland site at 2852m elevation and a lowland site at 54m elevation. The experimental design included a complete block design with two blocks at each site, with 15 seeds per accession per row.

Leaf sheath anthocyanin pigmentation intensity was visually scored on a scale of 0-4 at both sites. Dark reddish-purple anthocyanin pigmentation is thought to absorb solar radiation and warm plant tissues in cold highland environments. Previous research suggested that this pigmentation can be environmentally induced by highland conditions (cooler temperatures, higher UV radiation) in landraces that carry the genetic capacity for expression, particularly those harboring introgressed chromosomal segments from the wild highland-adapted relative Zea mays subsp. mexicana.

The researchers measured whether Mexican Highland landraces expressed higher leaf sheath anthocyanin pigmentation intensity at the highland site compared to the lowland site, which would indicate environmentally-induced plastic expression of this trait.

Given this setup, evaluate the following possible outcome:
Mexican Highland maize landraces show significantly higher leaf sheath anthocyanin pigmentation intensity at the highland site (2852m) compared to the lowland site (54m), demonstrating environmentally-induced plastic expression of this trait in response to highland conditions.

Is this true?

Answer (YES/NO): YES